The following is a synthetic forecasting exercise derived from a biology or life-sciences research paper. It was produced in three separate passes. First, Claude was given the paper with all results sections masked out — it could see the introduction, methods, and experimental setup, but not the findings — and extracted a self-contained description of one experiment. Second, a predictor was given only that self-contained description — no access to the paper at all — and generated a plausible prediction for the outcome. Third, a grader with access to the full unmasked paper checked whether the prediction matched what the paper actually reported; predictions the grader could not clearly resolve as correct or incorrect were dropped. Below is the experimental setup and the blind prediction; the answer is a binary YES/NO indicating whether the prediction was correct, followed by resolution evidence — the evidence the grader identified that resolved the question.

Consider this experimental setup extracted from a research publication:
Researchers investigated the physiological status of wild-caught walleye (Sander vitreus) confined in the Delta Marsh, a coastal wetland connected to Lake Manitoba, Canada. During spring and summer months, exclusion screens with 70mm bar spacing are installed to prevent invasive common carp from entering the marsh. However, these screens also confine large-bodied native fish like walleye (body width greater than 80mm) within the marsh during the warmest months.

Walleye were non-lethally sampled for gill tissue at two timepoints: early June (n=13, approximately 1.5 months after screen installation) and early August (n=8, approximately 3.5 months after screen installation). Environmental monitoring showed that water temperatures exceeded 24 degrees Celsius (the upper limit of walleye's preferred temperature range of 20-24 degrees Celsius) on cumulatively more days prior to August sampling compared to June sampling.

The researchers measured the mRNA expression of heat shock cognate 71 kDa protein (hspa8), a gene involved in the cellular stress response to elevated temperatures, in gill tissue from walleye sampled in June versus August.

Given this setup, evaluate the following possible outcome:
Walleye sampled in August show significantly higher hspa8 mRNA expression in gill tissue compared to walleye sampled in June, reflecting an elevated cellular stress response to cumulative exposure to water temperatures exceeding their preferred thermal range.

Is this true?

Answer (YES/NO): YES